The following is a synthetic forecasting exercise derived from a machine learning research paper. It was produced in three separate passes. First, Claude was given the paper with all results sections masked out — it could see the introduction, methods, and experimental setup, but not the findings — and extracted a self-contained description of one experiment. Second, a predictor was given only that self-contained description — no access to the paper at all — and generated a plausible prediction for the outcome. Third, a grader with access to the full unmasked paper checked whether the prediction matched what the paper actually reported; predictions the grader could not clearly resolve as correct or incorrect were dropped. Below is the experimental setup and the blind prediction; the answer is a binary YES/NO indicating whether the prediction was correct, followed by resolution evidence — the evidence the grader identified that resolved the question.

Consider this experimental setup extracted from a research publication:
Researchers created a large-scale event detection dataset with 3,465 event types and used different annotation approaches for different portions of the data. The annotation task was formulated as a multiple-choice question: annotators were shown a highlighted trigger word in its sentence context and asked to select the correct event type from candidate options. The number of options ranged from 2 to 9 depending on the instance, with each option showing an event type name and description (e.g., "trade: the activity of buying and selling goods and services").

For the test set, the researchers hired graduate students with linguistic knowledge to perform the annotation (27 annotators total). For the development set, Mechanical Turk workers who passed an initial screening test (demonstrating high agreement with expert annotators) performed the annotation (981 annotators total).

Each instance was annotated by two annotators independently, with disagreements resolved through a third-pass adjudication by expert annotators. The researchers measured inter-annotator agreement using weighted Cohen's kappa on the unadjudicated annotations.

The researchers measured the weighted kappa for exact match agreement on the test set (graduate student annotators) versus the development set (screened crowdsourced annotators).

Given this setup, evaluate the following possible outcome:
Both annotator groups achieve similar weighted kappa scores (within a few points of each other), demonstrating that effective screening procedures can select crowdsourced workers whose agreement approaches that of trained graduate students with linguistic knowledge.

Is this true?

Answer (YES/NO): NO